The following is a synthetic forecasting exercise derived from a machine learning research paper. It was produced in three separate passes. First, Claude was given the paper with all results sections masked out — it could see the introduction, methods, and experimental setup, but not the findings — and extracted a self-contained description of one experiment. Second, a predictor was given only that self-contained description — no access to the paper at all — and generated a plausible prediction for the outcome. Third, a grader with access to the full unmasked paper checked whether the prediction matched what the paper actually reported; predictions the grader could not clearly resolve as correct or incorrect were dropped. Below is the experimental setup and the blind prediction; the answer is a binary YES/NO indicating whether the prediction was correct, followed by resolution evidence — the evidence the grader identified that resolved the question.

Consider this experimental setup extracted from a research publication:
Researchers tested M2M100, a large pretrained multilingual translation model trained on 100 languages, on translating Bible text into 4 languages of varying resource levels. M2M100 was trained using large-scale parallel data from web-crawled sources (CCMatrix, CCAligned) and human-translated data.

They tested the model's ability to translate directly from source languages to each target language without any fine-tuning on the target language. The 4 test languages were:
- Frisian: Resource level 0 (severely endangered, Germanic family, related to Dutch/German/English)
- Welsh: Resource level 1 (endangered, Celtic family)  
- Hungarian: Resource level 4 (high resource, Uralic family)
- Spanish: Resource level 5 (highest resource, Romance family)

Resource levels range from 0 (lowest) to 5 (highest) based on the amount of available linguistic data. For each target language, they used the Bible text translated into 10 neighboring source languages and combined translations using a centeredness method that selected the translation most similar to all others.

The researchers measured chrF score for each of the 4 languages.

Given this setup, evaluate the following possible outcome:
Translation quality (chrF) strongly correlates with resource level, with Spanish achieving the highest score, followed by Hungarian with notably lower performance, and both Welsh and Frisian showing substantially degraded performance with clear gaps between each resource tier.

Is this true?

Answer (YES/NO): NO